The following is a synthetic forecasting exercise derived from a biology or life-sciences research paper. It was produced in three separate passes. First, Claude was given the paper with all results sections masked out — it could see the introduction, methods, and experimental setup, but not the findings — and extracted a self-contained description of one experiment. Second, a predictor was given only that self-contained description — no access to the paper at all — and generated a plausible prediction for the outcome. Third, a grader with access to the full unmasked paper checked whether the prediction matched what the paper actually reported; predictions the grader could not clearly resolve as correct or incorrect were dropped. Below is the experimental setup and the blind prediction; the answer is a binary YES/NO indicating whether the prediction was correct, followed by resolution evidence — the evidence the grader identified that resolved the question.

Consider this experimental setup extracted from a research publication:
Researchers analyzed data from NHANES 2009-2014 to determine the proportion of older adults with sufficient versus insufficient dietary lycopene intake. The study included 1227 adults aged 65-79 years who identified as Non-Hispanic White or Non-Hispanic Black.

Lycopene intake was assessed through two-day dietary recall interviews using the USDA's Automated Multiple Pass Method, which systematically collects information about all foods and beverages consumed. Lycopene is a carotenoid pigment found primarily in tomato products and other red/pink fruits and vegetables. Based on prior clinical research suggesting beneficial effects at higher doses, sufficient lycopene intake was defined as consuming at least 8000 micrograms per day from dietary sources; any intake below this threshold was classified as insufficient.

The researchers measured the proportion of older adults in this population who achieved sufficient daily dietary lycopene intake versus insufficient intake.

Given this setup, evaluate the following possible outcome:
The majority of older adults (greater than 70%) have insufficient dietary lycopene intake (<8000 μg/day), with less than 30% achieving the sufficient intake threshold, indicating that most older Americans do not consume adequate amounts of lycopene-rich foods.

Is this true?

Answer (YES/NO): YES